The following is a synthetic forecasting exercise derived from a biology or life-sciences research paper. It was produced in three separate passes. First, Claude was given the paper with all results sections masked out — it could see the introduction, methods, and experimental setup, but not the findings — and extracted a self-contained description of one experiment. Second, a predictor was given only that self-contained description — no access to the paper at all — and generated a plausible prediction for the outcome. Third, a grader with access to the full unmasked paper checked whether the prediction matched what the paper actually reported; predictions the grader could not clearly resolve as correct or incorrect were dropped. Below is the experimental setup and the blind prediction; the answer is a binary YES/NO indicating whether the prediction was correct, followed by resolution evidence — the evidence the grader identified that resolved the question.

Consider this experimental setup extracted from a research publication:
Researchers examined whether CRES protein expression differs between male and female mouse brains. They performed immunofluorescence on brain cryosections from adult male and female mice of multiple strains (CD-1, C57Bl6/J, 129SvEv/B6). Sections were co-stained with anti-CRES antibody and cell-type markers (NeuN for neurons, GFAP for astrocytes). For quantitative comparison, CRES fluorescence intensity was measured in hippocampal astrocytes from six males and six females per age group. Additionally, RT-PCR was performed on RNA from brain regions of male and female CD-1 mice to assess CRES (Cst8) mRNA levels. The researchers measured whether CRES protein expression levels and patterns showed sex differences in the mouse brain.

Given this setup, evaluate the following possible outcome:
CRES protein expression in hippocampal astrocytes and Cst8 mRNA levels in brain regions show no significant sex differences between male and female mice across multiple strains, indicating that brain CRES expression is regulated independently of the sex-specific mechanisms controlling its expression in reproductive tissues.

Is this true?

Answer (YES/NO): YES